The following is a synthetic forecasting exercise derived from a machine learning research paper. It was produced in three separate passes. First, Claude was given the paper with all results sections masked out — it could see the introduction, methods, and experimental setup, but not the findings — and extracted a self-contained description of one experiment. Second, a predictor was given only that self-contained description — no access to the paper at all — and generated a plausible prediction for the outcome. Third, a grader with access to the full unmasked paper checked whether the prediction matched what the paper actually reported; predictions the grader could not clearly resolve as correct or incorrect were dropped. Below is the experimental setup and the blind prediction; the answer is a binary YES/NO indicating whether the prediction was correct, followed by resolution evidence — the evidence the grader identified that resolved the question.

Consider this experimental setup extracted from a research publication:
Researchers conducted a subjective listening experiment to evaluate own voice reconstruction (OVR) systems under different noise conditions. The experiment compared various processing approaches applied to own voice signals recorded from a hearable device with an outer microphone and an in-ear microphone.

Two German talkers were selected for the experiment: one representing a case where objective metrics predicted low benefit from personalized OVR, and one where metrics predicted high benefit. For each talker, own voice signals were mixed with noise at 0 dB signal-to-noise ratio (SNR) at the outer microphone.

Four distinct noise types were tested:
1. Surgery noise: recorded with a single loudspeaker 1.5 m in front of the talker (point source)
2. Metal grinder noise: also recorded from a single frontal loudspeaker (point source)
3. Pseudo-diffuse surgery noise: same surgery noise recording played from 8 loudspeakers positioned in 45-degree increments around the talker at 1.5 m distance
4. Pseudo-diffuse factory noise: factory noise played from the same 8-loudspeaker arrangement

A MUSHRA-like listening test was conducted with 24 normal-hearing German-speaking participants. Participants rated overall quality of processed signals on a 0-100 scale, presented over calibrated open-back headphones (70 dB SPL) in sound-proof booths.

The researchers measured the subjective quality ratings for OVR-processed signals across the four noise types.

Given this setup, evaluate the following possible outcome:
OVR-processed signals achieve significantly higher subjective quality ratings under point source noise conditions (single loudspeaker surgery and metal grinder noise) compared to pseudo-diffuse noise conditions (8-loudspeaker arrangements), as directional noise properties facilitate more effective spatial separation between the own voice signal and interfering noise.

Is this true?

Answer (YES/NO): NO